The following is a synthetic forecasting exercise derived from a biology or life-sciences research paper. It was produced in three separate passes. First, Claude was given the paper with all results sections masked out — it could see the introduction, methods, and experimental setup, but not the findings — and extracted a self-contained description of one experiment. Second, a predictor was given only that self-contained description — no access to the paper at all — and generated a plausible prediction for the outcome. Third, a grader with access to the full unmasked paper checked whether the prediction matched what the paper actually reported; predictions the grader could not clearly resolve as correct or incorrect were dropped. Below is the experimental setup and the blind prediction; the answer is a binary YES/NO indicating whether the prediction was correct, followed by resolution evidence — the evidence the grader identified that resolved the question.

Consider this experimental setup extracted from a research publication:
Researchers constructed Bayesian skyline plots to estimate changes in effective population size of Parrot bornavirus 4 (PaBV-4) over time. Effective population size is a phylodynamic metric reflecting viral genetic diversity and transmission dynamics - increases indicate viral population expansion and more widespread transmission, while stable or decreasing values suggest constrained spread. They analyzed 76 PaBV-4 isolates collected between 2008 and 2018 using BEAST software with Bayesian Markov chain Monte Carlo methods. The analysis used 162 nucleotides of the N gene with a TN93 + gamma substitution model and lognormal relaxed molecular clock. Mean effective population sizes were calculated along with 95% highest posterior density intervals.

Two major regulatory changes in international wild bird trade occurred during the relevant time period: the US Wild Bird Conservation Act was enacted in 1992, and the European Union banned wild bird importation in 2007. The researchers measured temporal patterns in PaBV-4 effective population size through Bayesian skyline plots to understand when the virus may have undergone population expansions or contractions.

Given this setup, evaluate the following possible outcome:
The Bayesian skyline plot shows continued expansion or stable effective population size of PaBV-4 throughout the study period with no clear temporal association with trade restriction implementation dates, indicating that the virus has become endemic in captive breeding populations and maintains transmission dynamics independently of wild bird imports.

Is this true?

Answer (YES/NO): NO